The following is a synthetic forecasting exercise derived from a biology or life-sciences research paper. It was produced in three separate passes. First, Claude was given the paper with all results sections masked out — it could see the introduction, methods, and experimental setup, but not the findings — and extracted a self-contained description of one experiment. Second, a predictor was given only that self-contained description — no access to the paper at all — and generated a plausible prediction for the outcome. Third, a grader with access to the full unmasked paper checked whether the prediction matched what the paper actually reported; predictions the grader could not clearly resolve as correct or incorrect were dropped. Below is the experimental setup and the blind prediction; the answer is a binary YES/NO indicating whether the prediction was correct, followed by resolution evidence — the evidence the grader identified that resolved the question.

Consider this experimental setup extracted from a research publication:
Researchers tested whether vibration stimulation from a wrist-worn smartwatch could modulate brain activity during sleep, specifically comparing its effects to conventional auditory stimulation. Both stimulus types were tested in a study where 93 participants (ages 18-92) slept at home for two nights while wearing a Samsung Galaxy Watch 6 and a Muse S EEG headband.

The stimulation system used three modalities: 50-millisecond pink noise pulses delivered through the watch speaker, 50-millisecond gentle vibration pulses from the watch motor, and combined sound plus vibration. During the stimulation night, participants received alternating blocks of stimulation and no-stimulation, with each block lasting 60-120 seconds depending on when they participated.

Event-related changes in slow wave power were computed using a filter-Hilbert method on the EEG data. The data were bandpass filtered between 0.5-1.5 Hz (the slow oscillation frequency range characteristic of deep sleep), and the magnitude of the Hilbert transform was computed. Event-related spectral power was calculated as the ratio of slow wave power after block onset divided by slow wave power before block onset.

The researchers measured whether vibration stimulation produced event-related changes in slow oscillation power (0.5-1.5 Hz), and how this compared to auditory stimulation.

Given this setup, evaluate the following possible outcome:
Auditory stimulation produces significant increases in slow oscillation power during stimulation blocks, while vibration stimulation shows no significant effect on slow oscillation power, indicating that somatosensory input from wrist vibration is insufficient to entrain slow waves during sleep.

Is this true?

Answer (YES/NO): NO